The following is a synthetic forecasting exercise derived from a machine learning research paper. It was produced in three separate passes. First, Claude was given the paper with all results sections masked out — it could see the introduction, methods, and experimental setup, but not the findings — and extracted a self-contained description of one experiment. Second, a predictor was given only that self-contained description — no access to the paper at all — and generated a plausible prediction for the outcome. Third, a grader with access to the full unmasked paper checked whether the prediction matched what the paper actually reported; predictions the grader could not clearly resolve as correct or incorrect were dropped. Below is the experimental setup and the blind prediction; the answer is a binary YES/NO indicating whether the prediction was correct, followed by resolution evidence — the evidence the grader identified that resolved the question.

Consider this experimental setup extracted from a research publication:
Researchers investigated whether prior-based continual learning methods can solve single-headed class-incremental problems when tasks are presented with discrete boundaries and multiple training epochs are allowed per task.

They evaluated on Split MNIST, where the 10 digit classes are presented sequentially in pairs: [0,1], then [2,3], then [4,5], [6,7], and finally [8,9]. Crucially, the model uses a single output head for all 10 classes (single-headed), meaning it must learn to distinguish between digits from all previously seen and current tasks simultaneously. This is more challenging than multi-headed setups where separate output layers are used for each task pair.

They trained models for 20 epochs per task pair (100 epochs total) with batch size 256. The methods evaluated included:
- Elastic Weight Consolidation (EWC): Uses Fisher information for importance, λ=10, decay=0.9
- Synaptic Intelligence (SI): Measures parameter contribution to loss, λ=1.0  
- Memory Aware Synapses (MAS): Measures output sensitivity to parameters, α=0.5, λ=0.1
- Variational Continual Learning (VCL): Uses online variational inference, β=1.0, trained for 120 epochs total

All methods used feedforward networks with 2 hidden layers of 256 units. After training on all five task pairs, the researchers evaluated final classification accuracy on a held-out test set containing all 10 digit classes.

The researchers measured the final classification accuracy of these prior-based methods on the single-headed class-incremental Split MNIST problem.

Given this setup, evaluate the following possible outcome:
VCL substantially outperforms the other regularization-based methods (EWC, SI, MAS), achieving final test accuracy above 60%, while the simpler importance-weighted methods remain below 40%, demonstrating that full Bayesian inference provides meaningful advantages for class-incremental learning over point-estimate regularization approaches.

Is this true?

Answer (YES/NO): NO